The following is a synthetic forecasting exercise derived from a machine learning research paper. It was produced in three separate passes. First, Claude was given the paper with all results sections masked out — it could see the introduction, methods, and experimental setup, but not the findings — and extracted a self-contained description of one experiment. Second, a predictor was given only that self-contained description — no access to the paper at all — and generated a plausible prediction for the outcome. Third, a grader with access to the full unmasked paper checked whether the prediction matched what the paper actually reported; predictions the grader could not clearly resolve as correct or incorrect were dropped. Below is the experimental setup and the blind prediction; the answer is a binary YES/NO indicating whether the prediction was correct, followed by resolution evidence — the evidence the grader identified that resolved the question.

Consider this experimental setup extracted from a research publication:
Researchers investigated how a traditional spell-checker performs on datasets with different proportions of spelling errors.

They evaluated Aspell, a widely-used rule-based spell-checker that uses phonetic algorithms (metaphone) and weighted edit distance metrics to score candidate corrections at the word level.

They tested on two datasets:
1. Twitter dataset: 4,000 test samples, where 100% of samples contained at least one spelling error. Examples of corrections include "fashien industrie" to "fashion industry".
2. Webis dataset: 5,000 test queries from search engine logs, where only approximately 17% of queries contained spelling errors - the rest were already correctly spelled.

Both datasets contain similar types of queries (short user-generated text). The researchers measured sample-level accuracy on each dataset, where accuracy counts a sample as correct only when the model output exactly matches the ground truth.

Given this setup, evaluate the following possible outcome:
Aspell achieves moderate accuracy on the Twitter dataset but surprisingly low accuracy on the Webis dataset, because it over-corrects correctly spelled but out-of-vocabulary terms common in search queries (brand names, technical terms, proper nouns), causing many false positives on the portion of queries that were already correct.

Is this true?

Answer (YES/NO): NO